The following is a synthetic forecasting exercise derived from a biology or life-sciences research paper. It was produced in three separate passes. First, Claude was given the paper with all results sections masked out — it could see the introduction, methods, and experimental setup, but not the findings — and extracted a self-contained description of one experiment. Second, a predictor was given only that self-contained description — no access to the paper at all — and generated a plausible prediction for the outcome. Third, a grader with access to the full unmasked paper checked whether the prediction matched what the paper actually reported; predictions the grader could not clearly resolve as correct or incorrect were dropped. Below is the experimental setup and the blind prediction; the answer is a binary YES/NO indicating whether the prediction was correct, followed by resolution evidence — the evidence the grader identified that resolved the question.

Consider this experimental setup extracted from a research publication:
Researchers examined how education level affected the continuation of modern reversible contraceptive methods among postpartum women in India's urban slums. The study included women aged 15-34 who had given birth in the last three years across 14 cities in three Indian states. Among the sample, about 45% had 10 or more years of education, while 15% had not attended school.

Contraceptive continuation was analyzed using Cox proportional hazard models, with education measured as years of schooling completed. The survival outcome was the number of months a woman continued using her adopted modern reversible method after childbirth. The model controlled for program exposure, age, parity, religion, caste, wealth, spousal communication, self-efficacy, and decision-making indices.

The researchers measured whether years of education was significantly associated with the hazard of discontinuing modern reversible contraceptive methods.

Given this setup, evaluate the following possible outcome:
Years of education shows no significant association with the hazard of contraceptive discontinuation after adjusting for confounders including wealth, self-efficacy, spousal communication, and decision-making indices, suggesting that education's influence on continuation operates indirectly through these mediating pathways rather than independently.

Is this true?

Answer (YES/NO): NO